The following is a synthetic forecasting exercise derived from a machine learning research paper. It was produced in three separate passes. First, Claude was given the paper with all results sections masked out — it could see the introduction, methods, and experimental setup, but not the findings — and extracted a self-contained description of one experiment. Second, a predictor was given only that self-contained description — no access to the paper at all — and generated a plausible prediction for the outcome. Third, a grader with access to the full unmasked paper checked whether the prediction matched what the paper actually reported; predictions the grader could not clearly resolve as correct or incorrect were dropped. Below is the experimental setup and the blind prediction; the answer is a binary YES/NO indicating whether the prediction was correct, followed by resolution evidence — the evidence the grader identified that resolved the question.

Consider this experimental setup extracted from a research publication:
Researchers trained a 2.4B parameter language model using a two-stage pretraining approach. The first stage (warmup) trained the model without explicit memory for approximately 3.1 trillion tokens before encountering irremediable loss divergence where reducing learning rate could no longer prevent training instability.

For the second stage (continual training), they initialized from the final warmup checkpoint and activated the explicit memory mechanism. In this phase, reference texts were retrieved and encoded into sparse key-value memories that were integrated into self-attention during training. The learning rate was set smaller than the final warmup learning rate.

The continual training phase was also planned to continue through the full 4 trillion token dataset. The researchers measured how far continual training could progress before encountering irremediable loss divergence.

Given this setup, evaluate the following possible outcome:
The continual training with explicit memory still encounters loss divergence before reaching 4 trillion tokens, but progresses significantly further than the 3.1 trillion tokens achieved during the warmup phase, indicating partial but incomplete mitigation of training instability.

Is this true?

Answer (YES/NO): NO